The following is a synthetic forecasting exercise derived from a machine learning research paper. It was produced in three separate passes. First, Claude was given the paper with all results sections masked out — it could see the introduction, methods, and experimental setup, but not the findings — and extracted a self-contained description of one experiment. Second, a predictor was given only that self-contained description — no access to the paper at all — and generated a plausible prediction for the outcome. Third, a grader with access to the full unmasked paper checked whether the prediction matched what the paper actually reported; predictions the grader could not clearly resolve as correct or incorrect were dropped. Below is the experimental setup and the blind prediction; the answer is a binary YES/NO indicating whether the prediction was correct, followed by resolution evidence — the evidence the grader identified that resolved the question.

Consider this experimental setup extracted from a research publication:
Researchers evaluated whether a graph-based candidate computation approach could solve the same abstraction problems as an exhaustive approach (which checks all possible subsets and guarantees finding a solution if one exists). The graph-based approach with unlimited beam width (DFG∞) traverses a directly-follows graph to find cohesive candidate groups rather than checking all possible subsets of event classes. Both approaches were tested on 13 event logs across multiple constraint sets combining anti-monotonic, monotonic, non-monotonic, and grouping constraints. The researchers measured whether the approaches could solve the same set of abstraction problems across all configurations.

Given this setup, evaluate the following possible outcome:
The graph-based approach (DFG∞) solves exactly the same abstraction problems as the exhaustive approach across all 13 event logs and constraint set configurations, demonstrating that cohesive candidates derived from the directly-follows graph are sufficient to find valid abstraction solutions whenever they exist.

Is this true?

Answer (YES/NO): YES